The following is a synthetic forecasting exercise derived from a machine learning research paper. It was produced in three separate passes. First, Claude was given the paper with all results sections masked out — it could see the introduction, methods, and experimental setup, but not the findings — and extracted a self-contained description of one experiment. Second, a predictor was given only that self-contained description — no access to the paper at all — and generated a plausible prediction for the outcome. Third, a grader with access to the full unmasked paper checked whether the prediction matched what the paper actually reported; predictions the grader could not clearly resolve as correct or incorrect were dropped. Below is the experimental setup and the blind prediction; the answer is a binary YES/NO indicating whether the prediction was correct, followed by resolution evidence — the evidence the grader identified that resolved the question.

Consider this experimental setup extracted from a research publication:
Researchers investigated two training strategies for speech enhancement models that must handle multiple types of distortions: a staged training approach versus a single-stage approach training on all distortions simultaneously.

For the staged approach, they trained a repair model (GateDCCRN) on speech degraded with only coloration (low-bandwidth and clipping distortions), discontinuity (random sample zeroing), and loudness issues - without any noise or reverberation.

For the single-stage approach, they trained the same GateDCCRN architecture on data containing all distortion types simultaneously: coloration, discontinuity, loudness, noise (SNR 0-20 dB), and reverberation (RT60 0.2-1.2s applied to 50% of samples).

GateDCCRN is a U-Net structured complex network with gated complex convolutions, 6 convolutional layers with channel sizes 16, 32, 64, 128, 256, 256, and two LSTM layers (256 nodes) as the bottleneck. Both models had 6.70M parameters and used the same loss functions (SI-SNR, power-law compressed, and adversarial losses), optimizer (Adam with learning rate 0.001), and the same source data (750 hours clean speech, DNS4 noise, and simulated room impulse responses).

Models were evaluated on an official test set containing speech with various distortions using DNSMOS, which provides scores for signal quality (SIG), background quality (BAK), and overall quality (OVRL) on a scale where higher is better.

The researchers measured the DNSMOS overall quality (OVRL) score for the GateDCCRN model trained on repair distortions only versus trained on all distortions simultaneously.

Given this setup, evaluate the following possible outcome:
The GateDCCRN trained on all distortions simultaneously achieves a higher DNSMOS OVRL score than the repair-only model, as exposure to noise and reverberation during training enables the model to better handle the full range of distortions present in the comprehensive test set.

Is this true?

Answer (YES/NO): YES